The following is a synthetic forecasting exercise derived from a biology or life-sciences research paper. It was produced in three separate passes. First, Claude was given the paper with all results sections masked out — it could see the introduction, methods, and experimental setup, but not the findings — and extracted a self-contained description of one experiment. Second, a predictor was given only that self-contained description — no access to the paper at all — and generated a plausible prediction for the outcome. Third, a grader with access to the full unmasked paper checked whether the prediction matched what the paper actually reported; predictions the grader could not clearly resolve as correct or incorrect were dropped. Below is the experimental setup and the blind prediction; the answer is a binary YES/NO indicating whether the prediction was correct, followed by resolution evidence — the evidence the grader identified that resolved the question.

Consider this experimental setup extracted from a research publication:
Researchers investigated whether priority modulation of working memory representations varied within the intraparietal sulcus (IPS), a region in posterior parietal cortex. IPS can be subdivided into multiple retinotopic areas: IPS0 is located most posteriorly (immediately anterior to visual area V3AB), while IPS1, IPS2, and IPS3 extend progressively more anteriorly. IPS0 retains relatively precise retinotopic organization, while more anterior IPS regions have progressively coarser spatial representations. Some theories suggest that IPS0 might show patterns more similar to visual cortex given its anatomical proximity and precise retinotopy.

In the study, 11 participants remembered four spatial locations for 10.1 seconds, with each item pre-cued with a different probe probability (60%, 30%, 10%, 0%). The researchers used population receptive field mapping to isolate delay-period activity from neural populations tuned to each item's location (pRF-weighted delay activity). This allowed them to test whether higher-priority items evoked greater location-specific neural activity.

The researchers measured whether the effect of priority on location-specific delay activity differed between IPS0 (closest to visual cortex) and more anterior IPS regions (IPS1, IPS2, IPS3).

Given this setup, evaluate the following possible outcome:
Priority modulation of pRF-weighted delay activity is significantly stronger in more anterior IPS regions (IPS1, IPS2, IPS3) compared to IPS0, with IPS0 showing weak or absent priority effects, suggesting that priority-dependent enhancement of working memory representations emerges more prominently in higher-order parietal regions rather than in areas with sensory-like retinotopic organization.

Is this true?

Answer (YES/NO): NO